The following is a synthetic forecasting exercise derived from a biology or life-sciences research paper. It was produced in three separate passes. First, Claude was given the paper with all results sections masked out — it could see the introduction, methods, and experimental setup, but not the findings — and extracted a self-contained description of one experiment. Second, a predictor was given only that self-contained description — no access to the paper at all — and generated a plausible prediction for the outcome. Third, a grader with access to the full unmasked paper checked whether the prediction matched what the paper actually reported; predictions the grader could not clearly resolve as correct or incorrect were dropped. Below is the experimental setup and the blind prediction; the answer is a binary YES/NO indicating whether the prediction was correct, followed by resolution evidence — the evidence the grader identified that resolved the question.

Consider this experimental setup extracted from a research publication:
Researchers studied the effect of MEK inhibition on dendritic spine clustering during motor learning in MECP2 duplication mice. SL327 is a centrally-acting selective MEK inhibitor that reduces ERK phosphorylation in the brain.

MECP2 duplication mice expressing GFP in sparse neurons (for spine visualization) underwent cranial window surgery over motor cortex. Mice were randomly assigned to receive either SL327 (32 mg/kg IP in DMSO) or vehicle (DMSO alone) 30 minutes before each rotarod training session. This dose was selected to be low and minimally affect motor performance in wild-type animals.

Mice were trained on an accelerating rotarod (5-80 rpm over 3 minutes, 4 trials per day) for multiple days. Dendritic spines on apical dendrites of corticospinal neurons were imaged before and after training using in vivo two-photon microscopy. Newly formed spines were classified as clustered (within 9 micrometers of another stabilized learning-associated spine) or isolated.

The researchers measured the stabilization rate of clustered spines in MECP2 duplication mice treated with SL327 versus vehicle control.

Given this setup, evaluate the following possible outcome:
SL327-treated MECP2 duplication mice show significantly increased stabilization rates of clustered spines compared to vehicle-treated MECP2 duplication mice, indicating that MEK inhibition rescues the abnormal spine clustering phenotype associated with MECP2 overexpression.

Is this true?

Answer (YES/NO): NO